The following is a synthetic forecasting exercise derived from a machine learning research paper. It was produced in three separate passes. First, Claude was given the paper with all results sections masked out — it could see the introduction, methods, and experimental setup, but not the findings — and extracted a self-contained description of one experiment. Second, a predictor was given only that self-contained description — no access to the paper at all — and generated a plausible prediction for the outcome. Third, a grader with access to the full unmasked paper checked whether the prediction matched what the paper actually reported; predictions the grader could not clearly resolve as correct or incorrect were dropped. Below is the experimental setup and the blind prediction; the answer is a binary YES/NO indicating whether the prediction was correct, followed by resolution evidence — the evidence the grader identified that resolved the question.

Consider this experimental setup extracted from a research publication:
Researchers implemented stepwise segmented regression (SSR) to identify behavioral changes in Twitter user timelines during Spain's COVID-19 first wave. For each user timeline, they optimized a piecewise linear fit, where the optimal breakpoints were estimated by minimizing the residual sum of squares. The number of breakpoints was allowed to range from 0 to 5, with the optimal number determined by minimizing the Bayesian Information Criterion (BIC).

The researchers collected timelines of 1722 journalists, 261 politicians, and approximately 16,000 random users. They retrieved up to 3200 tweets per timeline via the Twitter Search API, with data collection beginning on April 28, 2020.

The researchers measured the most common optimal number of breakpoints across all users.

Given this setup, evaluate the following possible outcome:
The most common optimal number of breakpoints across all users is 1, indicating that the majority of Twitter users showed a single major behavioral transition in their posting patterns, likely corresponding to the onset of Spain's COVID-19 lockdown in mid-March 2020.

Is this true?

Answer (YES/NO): NO